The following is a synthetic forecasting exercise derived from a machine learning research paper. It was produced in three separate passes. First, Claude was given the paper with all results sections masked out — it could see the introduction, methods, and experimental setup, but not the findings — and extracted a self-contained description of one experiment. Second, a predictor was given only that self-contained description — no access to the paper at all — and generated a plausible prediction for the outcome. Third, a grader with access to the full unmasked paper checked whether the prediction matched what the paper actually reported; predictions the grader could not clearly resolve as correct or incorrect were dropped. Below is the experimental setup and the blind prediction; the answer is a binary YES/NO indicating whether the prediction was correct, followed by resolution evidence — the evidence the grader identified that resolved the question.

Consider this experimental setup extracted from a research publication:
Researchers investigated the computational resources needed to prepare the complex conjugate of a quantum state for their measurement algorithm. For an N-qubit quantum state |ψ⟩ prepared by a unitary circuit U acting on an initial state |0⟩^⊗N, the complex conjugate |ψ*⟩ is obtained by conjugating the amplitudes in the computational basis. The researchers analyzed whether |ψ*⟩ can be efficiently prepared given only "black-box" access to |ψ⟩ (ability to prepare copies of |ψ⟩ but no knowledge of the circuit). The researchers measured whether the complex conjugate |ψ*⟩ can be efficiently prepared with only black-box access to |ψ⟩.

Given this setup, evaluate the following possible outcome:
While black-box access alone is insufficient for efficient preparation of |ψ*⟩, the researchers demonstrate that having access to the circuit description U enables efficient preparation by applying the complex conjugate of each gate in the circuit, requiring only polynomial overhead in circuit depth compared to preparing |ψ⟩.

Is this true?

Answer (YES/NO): NO